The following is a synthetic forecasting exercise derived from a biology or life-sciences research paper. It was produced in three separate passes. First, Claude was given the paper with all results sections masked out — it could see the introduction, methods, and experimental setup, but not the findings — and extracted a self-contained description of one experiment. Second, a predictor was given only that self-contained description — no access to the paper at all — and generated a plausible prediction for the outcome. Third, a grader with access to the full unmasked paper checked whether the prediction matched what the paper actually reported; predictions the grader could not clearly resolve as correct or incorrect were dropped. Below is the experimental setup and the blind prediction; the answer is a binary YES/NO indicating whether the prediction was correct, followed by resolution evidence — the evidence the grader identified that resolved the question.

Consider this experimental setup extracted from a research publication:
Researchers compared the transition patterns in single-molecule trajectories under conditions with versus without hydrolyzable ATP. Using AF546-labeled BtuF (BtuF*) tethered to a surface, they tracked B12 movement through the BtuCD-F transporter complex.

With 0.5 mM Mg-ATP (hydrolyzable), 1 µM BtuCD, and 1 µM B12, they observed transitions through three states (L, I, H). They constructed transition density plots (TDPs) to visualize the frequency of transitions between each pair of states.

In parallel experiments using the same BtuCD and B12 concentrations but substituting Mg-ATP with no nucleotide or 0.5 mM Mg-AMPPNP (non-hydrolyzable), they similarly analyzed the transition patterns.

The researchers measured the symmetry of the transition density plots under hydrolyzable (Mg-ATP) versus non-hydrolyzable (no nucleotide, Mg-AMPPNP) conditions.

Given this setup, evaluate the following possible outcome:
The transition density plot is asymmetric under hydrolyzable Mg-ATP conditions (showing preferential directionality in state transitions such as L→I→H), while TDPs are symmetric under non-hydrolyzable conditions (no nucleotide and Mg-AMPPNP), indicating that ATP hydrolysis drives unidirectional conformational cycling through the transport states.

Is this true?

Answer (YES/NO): YES